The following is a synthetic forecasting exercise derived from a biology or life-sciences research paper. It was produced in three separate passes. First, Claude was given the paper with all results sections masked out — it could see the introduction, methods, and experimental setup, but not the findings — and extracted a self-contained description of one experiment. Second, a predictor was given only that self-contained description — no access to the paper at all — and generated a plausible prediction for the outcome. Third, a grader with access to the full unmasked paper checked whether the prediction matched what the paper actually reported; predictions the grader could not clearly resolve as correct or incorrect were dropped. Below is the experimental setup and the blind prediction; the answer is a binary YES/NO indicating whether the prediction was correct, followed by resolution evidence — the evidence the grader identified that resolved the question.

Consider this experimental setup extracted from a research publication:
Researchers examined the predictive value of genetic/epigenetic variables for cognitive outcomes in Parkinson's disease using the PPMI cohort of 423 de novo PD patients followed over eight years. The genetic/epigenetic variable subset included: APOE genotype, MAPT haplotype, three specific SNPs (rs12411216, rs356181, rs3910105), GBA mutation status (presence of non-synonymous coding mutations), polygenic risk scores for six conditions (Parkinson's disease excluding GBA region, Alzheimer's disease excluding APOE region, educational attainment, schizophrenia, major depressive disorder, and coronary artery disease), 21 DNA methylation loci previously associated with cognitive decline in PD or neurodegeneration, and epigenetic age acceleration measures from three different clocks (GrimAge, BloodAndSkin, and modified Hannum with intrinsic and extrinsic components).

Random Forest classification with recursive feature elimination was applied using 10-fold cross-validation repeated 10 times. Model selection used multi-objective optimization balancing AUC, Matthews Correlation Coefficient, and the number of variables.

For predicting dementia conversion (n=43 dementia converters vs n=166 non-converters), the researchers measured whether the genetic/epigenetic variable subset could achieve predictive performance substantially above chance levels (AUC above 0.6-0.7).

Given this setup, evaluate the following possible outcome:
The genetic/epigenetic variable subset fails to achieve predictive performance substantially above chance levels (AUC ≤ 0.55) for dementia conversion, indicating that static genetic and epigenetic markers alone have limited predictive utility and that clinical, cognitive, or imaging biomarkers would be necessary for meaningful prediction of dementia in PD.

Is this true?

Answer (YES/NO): NO